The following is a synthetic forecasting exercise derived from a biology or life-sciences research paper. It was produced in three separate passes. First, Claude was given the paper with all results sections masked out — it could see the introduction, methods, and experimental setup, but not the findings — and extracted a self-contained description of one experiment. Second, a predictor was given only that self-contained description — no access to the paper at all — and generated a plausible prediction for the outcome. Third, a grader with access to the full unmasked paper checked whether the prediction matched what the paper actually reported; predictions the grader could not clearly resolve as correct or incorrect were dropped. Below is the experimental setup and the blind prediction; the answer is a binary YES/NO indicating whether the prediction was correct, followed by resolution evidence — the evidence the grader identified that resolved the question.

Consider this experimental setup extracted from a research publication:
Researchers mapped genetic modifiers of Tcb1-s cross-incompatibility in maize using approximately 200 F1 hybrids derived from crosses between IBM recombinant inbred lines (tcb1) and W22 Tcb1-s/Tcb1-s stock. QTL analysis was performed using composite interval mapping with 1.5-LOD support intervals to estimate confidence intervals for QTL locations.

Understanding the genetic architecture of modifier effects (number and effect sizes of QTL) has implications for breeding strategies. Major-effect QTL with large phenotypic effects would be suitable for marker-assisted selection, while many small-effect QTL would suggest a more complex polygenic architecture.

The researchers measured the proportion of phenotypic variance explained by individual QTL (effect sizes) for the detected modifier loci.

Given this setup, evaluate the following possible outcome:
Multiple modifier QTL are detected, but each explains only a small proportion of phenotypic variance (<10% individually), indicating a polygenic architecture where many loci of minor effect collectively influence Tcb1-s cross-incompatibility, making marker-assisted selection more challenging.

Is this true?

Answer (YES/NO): NO